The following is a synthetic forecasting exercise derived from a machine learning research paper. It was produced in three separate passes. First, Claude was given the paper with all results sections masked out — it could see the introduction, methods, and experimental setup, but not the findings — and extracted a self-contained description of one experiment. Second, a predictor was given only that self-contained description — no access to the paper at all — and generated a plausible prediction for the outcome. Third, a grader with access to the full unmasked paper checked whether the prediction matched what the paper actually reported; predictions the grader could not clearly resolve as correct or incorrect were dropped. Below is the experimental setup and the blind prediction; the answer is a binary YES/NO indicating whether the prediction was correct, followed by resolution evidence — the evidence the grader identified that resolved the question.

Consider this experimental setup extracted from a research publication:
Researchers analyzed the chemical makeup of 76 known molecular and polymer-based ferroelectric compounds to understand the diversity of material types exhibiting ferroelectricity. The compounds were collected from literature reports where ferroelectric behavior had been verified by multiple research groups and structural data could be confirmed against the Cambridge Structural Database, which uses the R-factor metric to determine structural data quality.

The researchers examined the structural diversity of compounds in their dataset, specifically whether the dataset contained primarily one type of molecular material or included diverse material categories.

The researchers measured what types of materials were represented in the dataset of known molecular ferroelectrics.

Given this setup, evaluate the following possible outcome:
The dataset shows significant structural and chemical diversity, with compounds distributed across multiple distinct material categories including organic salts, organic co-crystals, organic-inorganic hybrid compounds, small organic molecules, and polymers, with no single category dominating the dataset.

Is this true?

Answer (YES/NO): YES